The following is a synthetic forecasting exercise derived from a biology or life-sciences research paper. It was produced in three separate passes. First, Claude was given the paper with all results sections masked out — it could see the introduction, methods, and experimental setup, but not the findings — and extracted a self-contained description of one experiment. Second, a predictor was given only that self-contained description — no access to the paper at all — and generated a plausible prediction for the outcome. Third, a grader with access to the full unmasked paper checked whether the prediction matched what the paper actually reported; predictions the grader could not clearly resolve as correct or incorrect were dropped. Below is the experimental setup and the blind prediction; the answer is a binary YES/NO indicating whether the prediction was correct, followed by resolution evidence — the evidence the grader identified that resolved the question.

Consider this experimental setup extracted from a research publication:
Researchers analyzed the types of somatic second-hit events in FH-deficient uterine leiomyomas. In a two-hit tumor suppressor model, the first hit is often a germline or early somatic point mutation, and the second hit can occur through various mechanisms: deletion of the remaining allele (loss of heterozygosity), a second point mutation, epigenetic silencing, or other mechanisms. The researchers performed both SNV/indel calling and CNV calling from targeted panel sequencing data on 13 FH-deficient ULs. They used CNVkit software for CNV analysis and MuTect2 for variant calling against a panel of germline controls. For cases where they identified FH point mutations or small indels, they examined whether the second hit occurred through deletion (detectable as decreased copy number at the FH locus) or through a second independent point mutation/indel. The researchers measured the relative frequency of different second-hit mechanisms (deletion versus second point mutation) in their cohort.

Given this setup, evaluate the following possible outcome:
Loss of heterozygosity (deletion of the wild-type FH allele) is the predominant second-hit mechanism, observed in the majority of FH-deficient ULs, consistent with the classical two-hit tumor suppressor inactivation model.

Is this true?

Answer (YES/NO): YES